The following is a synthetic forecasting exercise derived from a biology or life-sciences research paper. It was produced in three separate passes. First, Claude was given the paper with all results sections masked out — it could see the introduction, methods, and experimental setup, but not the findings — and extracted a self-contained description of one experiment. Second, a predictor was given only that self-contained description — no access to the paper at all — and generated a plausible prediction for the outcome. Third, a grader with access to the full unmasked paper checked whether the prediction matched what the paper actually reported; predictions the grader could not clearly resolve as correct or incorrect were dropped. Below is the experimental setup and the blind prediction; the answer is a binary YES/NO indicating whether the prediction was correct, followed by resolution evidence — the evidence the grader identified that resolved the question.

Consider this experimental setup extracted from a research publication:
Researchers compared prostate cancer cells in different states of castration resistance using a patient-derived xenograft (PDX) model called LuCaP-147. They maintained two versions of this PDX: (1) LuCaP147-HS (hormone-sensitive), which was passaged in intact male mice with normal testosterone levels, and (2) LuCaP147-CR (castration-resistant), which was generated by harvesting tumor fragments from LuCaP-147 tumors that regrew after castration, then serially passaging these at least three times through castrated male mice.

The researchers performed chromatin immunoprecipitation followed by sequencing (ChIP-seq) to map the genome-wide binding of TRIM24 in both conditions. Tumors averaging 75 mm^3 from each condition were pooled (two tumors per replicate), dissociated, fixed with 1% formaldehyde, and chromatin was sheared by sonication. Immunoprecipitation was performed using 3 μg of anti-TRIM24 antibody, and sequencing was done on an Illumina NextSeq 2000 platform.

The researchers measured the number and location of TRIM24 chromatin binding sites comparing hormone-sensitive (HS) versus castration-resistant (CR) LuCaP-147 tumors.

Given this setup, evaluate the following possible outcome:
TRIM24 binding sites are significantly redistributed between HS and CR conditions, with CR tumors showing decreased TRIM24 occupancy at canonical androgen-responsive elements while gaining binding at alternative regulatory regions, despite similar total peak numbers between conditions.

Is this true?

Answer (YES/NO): NO